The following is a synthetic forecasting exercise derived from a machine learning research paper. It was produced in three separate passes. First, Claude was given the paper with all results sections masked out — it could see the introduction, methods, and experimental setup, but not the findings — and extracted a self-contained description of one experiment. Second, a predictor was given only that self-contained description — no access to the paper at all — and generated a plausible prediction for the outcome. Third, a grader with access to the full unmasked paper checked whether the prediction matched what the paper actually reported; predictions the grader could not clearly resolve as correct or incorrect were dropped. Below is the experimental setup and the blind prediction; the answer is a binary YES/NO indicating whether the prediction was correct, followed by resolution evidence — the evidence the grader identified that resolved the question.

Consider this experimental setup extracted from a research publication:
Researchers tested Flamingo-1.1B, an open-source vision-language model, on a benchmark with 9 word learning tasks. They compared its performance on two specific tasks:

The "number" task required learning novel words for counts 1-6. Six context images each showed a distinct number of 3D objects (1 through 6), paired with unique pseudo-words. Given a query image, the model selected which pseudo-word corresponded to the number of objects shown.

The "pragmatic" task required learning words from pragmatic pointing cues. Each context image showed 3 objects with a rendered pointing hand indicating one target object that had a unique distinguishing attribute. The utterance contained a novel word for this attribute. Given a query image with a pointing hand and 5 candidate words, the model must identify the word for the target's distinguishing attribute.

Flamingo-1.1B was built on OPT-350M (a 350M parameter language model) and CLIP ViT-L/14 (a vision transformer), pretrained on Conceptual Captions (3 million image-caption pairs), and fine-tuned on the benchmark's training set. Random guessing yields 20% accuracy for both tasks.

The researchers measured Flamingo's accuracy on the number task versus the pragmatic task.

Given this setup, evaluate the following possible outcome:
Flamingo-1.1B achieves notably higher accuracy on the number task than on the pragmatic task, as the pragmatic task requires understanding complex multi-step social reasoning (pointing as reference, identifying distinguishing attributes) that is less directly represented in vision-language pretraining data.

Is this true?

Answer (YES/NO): YES